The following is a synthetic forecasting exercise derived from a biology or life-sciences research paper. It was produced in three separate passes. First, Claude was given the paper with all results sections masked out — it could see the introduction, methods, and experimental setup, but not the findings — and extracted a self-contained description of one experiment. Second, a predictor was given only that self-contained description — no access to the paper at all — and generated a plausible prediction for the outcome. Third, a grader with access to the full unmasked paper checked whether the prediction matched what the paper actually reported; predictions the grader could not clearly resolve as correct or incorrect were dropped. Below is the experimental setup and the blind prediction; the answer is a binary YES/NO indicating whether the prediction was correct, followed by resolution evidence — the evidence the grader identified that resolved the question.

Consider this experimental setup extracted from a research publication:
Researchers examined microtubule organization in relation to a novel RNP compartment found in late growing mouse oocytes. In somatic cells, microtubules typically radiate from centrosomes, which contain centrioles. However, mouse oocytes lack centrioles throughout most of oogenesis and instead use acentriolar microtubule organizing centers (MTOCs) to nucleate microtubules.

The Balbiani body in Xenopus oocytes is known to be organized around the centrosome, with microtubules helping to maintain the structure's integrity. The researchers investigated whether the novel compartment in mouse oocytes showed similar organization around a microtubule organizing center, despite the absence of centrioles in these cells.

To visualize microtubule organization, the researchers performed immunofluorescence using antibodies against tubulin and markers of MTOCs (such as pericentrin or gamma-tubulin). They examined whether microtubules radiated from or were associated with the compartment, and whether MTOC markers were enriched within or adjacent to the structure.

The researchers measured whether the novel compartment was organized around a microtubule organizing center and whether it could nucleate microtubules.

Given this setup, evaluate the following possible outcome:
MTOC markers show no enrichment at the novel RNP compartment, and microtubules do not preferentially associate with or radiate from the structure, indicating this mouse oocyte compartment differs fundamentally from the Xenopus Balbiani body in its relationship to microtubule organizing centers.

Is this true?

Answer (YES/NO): NO